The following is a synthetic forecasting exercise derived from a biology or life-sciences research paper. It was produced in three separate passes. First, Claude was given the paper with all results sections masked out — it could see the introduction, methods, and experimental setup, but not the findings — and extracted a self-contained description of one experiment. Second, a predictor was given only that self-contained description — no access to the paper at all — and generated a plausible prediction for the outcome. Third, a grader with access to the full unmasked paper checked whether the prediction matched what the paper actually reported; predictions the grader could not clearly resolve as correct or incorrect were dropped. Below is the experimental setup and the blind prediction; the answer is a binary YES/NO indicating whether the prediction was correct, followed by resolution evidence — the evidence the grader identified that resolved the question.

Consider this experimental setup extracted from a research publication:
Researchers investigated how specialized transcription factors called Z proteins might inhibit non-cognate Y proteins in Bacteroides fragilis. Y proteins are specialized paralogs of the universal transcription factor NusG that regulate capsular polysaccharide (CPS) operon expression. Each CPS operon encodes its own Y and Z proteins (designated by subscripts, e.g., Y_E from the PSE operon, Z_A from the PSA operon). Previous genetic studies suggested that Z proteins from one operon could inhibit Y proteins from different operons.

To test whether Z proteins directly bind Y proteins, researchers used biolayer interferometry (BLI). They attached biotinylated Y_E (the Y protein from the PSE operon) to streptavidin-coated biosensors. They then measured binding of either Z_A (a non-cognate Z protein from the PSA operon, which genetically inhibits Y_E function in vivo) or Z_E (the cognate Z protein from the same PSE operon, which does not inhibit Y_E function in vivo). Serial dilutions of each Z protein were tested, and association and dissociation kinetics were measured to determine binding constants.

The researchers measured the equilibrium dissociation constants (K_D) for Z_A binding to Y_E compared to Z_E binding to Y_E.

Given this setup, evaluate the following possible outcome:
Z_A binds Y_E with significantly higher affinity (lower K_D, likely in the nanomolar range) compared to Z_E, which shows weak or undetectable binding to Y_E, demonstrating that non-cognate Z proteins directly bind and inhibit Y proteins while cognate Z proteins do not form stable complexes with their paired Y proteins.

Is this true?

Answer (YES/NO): NO